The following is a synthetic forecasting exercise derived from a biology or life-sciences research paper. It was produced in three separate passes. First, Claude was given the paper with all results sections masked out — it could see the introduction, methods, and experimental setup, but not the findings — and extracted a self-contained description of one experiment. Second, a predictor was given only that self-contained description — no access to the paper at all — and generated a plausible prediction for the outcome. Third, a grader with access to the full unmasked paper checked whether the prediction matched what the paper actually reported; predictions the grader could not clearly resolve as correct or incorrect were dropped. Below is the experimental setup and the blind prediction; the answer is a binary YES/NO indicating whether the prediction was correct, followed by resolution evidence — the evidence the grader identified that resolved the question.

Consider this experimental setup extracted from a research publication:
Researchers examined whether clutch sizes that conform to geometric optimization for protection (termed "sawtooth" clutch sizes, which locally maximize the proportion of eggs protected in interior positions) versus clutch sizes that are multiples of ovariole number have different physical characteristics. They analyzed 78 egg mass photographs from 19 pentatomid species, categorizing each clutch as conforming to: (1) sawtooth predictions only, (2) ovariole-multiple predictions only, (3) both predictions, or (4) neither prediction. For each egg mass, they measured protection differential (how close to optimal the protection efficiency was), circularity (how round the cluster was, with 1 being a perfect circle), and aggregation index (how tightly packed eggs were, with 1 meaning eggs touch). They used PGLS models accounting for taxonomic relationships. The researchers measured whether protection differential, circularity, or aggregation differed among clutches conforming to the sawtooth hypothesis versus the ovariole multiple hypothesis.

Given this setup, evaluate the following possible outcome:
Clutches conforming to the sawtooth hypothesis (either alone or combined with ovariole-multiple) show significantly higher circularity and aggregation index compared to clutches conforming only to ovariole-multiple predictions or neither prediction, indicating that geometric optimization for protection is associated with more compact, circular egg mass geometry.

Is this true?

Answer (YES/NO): NO